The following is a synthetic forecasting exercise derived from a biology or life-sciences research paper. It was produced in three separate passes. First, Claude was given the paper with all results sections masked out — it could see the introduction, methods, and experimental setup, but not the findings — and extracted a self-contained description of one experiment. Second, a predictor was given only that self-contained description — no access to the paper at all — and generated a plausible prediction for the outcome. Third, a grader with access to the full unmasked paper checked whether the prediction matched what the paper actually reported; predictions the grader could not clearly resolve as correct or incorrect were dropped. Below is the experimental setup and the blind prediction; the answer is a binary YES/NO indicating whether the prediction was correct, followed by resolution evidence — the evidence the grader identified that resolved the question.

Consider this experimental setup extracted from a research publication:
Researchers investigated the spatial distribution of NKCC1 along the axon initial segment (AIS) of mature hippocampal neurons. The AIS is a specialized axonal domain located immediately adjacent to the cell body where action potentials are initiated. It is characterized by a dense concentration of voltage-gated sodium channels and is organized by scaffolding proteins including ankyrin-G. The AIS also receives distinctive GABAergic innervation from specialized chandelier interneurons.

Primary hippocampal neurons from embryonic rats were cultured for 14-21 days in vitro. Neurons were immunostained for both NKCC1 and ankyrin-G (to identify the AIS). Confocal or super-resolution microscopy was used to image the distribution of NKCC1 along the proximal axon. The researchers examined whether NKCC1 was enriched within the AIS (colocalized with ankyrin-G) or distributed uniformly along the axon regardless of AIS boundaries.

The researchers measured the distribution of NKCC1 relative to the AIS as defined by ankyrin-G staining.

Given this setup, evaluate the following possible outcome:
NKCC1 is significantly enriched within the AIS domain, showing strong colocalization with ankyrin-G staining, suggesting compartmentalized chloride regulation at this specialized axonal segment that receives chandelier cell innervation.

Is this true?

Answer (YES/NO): NO